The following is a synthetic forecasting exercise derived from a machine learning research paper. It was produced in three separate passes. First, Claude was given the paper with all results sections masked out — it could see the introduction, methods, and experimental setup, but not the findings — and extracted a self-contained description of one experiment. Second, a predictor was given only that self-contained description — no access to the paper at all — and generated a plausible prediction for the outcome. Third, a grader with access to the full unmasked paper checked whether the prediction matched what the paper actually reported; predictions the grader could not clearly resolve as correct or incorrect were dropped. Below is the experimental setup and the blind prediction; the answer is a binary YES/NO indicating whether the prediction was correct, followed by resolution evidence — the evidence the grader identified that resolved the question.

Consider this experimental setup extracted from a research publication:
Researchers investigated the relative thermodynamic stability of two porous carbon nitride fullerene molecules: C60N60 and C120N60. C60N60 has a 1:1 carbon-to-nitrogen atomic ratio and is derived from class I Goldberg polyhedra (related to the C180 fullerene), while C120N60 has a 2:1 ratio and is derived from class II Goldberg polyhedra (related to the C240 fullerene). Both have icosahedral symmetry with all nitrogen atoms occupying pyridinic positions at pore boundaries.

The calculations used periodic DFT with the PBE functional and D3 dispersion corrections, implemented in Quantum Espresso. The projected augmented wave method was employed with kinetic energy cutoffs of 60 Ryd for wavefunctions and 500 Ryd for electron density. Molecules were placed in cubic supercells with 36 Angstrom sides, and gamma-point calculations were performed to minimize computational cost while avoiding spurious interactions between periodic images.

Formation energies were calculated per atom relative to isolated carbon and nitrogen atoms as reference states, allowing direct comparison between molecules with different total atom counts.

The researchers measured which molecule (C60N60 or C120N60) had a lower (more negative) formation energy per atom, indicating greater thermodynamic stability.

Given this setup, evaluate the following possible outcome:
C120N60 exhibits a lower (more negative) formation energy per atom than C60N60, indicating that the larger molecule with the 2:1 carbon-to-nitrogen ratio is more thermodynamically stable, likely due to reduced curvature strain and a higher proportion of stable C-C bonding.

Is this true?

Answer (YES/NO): YES